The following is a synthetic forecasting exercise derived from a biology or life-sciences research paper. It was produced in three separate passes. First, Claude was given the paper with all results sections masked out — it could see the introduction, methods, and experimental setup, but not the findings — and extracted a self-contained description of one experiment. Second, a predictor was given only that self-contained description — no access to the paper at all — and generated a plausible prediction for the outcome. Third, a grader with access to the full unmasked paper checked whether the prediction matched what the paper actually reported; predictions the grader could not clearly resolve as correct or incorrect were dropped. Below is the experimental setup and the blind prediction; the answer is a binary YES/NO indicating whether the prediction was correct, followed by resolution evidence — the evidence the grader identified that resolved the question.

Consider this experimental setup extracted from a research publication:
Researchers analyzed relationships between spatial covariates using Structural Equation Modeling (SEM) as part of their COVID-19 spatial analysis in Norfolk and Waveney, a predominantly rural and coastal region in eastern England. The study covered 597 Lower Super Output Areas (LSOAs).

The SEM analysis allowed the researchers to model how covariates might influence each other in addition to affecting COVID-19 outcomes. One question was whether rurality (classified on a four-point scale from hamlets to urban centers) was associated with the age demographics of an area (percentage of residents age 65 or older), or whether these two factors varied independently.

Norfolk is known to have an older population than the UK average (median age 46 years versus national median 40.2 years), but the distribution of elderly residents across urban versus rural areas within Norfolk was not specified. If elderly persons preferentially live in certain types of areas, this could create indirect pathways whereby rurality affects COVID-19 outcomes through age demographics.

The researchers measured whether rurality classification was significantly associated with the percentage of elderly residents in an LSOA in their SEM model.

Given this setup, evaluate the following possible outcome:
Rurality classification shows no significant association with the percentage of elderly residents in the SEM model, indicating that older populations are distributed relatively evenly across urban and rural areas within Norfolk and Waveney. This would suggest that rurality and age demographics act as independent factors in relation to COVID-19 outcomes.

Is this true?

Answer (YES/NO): NO